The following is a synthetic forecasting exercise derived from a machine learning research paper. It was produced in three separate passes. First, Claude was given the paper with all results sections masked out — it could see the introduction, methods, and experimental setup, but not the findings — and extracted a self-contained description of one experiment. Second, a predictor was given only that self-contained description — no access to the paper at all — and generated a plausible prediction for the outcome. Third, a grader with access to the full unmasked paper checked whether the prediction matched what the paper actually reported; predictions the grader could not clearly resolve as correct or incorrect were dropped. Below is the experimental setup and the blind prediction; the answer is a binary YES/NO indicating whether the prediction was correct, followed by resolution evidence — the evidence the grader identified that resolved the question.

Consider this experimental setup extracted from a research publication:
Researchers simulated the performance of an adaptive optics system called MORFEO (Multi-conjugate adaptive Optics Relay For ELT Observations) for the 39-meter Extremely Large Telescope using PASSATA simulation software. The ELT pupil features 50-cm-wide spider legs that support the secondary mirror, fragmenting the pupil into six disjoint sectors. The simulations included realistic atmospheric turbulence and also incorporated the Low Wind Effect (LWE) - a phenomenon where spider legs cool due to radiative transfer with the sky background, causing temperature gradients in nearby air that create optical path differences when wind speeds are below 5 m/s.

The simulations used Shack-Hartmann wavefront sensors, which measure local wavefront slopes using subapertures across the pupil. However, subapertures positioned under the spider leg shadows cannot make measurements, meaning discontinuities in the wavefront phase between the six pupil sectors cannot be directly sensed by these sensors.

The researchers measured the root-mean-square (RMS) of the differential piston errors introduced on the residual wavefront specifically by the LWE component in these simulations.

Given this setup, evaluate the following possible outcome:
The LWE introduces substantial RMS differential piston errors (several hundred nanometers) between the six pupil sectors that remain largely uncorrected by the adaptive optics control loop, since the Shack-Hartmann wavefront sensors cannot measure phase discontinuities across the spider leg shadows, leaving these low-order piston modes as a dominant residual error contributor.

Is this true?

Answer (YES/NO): NO